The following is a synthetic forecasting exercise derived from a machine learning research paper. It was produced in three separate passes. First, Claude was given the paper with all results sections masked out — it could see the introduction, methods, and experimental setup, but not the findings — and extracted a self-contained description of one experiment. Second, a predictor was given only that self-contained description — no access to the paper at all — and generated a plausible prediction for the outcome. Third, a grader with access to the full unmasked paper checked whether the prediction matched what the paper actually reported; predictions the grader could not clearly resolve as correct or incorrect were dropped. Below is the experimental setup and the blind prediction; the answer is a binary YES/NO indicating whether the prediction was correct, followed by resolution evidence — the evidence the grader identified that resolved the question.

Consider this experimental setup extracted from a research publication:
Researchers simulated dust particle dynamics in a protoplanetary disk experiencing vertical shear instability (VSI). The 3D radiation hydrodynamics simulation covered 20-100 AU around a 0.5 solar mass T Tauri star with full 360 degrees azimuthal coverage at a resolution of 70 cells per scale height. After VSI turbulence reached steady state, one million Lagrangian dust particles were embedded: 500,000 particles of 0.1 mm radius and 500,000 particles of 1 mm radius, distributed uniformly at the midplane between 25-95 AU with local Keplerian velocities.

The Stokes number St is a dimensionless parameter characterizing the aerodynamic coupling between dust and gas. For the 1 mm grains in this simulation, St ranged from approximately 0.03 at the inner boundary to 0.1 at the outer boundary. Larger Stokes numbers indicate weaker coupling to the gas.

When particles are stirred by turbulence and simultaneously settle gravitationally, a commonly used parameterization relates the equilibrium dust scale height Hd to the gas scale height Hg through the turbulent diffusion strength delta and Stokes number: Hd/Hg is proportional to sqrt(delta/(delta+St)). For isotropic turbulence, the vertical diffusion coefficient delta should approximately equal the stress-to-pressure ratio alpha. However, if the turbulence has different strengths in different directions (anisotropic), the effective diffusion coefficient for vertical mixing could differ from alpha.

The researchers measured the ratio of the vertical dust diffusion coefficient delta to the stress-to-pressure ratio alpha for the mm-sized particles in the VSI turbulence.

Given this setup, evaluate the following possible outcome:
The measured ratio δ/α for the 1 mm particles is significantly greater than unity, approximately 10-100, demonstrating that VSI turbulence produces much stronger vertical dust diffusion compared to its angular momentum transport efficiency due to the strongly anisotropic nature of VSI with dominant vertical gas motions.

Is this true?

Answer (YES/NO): YES